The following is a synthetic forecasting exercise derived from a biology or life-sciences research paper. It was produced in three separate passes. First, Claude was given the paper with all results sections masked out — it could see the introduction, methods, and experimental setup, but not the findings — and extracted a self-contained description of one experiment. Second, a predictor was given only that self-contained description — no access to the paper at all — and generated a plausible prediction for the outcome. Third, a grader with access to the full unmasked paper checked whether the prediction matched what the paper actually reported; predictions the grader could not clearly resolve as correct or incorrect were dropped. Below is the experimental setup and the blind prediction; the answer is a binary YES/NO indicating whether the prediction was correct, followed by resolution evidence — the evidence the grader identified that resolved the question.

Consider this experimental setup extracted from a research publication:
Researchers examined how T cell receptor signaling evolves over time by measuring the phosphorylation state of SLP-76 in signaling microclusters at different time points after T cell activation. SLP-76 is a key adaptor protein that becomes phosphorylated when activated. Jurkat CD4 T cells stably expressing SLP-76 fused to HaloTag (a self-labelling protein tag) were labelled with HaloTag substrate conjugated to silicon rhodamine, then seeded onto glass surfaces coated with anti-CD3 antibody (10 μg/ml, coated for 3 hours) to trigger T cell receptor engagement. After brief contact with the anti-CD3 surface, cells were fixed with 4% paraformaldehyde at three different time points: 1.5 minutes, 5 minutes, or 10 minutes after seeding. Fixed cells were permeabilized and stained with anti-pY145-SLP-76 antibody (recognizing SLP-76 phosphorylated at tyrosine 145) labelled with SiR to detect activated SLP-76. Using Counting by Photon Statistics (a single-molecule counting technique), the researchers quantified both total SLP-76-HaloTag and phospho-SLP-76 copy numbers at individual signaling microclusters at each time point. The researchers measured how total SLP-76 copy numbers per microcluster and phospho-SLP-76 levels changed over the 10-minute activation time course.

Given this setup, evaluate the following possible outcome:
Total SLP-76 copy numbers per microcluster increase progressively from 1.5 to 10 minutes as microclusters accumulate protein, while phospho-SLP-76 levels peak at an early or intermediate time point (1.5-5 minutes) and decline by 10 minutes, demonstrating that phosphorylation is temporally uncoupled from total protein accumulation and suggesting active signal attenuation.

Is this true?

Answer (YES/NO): NO